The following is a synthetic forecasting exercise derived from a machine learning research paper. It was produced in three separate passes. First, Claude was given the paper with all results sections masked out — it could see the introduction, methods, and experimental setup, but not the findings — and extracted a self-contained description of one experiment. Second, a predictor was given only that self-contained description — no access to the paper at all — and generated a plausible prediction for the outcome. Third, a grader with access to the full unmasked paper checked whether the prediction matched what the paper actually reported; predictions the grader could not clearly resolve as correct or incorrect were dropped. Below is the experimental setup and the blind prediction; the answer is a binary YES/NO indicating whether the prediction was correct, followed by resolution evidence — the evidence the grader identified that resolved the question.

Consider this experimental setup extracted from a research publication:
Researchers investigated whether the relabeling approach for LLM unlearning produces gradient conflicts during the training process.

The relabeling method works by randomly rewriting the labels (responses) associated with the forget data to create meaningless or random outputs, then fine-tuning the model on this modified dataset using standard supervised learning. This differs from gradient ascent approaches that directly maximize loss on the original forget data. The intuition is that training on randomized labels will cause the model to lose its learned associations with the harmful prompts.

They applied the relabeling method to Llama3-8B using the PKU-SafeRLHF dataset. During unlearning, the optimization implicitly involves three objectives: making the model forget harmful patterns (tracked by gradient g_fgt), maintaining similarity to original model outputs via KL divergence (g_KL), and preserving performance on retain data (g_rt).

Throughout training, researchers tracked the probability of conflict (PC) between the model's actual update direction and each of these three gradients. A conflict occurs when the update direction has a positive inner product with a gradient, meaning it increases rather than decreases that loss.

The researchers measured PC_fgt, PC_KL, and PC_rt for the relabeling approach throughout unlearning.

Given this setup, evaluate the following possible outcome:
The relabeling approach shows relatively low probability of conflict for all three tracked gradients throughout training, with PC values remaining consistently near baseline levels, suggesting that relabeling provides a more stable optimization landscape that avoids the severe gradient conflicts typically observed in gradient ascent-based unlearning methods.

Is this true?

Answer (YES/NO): NO